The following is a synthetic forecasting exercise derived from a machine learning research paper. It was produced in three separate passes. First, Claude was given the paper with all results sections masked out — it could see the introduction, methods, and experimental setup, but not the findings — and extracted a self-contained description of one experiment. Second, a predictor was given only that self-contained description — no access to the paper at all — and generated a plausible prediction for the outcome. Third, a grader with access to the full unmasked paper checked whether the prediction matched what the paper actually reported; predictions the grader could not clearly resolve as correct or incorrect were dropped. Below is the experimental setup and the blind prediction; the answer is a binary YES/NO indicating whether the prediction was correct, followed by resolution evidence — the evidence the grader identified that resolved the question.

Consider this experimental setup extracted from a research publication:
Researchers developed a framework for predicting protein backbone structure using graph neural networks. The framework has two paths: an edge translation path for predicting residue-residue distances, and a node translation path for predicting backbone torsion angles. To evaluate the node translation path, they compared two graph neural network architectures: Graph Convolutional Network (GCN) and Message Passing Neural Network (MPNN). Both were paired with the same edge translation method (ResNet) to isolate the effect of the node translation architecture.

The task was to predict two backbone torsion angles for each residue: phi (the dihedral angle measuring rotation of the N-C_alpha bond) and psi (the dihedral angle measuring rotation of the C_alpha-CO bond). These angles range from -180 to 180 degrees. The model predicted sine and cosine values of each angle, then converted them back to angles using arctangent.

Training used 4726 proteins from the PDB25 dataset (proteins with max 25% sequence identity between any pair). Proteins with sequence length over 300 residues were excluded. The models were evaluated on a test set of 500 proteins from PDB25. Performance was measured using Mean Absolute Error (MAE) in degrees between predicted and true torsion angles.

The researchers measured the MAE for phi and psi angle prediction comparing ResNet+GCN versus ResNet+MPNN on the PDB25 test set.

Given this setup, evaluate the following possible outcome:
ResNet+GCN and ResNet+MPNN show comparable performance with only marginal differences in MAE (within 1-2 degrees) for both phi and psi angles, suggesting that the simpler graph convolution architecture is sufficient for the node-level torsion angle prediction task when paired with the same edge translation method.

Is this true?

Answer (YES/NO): NO